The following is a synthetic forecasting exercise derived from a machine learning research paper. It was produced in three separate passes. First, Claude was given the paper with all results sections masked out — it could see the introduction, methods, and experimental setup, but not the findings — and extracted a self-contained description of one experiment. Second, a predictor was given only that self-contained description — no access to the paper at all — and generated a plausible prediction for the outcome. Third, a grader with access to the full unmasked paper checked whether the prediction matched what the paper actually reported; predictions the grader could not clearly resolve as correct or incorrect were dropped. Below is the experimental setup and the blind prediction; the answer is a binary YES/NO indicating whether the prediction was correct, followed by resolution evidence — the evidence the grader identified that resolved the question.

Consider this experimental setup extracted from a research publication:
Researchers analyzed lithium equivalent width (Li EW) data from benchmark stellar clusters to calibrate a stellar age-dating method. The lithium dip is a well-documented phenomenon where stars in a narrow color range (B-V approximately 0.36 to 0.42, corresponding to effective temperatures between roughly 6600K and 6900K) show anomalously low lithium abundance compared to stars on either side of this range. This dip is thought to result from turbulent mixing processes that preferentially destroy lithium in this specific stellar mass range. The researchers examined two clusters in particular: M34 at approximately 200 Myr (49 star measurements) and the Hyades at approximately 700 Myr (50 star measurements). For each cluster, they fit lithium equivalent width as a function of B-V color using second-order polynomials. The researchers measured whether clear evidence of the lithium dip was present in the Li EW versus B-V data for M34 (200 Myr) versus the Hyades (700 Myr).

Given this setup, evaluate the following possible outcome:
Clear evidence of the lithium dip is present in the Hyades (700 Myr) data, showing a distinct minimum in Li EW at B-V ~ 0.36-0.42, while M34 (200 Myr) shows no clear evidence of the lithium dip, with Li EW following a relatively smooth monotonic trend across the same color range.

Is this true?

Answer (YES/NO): YES